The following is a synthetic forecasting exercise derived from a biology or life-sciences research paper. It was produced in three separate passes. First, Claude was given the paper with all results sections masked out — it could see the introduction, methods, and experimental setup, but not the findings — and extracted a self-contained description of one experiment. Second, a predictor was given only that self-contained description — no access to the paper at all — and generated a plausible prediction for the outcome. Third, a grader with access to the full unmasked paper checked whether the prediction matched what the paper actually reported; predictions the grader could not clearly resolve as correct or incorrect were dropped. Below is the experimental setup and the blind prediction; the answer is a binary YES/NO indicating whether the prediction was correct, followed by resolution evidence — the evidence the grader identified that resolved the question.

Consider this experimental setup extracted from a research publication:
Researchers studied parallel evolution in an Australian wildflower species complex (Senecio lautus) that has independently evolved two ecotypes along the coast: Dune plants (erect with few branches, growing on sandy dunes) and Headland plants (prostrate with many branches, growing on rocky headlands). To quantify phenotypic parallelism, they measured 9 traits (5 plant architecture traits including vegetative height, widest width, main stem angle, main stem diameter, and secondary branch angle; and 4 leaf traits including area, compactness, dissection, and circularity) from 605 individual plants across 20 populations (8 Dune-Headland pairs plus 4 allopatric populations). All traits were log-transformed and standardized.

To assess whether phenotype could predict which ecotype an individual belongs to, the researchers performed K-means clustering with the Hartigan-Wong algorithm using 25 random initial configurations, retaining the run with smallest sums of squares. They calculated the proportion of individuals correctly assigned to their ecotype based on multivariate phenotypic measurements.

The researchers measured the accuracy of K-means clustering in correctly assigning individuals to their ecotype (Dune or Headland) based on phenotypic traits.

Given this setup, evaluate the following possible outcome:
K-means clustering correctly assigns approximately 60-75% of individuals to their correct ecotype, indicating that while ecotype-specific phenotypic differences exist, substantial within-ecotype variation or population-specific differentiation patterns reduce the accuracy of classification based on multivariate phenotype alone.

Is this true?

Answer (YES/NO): NO